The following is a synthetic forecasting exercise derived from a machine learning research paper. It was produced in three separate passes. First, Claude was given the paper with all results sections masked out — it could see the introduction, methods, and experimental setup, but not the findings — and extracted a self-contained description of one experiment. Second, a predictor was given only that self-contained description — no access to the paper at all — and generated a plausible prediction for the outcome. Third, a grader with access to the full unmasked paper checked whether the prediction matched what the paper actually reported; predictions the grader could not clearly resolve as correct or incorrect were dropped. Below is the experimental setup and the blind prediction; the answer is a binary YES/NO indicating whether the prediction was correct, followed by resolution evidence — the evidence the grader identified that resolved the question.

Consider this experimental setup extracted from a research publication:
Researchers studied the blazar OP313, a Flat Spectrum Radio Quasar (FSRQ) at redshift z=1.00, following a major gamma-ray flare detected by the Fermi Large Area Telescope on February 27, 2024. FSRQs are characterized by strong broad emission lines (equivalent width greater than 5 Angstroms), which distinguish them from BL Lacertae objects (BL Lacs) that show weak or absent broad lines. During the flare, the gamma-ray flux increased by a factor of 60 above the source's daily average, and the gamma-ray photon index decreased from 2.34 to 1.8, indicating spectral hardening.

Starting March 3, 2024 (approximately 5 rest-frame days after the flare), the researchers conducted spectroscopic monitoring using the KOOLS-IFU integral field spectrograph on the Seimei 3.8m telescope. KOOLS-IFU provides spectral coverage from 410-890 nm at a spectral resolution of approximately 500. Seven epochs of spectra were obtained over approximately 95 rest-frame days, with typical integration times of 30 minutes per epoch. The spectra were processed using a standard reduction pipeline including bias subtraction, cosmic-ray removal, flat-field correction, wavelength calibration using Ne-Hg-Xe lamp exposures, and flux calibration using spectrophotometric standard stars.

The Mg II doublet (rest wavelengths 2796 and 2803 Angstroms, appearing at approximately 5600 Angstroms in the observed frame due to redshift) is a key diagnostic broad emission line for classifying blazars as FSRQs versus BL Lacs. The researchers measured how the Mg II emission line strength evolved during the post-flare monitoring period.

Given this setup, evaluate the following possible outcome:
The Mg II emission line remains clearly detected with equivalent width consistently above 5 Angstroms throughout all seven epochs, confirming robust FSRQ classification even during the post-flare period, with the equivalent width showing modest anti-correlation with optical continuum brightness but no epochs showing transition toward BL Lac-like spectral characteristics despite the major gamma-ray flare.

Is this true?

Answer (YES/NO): NO